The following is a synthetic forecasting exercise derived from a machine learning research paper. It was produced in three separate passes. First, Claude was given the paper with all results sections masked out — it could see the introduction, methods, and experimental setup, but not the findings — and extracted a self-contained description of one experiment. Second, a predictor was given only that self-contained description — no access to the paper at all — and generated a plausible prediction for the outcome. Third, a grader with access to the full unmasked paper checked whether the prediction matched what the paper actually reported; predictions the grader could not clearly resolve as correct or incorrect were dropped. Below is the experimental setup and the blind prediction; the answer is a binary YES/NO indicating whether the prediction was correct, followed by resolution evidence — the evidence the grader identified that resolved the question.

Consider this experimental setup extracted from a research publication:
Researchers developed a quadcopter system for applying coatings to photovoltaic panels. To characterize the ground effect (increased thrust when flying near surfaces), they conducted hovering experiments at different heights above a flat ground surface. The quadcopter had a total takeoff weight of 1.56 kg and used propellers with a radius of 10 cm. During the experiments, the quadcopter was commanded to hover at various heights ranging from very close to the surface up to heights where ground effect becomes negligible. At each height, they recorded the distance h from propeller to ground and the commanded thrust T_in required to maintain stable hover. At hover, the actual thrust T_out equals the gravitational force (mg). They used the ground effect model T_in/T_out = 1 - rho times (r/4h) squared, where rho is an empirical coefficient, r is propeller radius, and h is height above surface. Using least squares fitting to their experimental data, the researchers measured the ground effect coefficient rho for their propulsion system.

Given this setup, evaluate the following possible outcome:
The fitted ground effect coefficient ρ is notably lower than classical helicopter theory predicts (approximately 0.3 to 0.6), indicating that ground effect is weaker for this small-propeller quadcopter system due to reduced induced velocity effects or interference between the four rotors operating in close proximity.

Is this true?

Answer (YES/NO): NO